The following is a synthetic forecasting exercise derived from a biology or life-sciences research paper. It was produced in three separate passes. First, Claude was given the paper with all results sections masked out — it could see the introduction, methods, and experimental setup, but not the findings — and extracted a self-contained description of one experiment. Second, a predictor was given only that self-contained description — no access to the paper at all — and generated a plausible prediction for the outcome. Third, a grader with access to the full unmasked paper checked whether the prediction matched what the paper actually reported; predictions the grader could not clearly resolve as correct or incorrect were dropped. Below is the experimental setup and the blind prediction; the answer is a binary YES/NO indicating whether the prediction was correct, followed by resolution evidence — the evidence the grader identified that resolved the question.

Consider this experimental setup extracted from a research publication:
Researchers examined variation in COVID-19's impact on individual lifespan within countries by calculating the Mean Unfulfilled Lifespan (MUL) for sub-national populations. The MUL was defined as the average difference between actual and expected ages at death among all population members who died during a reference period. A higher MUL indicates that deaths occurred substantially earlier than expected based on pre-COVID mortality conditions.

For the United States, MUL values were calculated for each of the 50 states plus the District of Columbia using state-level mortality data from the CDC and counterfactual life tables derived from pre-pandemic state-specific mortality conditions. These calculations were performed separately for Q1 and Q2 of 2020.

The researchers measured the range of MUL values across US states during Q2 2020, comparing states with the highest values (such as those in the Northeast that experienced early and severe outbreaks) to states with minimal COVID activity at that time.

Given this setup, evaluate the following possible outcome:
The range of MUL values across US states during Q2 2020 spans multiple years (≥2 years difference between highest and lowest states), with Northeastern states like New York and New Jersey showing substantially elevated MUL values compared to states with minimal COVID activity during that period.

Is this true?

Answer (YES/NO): YES